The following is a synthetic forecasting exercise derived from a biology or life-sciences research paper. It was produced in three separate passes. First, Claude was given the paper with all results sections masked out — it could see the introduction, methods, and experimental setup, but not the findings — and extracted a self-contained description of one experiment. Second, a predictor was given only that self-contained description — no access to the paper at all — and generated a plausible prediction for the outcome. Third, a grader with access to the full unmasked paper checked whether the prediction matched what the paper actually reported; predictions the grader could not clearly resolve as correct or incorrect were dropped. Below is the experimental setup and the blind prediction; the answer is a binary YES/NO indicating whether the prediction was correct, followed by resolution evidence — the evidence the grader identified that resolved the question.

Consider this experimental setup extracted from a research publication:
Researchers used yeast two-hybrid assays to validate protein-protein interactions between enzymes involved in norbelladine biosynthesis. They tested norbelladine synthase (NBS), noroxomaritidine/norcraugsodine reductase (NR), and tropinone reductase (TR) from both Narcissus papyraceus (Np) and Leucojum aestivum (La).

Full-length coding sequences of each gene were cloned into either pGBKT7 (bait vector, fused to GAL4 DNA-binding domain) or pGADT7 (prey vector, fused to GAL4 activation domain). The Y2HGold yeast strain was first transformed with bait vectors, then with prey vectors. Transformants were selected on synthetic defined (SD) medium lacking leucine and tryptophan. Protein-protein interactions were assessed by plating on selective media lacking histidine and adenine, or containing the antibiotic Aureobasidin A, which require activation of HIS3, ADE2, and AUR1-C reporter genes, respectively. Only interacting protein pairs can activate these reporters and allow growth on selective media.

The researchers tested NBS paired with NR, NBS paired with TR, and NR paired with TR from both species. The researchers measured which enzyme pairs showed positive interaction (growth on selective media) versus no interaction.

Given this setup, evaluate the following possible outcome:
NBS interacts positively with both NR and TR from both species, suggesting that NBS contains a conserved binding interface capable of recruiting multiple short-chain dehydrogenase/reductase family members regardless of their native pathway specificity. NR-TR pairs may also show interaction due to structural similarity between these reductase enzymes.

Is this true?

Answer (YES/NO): NO